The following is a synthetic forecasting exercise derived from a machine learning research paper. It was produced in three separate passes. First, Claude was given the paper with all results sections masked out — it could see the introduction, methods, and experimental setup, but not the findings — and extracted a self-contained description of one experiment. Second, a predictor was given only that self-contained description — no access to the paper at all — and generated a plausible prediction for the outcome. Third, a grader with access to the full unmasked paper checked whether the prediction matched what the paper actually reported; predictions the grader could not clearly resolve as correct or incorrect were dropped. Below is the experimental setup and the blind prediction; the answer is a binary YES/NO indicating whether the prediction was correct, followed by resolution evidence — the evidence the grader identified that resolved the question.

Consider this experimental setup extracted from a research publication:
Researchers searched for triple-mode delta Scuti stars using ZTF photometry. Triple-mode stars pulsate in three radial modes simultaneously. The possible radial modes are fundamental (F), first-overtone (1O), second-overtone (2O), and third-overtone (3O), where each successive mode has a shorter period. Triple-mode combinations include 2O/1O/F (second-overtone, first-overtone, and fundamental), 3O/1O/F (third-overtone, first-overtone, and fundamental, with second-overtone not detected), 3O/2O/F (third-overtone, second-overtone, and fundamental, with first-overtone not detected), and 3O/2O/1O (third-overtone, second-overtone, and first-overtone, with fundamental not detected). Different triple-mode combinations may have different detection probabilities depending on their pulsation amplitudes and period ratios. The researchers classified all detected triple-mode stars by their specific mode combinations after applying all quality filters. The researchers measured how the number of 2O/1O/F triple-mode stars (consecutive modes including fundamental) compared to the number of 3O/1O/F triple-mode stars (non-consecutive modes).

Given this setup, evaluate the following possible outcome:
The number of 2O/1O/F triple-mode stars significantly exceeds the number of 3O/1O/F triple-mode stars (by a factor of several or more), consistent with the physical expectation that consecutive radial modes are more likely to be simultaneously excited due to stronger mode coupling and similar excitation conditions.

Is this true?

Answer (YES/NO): NO